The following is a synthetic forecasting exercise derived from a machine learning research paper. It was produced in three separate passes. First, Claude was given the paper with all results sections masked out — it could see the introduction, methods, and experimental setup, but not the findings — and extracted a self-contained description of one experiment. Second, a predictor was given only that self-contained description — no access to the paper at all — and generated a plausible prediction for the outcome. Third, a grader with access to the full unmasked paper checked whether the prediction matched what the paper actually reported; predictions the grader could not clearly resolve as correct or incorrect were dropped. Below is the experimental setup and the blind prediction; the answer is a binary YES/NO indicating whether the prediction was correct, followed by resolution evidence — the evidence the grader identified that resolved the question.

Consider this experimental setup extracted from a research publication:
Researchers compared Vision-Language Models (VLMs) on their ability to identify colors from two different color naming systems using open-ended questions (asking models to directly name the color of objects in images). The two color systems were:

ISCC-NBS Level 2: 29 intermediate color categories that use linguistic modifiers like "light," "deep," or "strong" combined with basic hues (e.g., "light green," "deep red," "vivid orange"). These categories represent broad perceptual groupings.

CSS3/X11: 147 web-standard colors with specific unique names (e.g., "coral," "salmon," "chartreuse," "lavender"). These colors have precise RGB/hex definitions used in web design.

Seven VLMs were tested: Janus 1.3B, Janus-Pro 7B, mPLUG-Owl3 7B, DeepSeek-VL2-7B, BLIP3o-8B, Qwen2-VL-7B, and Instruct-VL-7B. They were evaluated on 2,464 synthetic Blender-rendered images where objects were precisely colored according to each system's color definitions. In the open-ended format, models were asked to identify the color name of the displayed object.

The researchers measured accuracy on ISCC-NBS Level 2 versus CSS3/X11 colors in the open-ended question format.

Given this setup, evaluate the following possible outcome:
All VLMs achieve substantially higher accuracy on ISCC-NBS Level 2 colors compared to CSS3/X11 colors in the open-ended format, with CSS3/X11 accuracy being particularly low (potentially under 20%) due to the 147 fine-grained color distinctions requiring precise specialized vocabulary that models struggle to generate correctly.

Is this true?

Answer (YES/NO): YES